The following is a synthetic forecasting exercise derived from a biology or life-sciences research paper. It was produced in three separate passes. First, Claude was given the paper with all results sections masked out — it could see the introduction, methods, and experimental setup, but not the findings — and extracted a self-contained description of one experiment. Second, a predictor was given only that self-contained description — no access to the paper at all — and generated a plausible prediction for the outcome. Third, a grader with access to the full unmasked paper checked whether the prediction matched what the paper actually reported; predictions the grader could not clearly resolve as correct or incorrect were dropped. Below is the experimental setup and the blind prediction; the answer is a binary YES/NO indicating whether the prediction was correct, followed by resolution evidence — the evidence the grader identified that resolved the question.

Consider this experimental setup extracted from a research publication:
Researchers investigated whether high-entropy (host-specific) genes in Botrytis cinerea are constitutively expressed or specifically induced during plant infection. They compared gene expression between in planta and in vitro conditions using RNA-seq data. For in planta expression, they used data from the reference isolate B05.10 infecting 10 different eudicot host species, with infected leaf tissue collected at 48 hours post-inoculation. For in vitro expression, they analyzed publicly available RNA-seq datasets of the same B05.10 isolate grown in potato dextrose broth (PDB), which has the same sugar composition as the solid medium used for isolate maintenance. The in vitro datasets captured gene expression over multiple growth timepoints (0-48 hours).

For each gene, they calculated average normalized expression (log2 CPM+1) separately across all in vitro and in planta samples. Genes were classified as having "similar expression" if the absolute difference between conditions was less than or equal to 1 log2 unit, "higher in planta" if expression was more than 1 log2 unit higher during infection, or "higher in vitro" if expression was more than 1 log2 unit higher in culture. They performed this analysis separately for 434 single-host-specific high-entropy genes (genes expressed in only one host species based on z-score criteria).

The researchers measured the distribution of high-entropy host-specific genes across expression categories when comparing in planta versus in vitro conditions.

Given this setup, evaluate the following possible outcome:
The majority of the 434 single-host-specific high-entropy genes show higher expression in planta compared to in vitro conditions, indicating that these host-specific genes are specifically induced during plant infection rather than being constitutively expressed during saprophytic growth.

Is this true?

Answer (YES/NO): YES